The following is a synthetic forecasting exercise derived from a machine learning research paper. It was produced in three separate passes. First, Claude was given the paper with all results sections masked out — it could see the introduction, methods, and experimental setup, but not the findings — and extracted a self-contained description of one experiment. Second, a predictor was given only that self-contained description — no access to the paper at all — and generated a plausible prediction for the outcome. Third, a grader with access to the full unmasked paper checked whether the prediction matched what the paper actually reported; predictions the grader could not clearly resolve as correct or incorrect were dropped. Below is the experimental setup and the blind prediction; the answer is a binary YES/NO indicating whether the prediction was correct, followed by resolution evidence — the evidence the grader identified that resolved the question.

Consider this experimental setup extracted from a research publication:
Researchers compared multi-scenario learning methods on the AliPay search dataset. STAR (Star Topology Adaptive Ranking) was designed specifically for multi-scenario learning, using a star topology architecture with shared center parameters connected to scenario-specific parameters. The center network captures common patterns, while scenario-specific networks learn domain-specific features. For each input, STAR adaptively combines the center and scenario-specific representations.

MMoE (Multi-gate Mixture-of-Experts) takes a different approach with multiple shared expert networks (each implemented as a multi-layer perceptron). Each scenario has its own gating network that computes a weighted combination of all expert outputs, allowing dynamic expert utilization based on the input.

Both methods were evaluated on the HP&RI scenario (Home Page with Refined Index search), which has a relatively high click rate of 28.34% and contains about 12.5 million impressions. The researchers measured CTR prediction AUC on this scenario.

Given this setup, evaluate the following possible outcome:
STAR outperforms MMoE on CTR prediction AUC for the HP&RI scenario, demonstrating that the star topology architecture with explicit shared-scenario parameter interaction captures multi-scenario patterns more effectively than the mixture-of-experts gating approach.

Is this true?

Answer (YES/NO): NO